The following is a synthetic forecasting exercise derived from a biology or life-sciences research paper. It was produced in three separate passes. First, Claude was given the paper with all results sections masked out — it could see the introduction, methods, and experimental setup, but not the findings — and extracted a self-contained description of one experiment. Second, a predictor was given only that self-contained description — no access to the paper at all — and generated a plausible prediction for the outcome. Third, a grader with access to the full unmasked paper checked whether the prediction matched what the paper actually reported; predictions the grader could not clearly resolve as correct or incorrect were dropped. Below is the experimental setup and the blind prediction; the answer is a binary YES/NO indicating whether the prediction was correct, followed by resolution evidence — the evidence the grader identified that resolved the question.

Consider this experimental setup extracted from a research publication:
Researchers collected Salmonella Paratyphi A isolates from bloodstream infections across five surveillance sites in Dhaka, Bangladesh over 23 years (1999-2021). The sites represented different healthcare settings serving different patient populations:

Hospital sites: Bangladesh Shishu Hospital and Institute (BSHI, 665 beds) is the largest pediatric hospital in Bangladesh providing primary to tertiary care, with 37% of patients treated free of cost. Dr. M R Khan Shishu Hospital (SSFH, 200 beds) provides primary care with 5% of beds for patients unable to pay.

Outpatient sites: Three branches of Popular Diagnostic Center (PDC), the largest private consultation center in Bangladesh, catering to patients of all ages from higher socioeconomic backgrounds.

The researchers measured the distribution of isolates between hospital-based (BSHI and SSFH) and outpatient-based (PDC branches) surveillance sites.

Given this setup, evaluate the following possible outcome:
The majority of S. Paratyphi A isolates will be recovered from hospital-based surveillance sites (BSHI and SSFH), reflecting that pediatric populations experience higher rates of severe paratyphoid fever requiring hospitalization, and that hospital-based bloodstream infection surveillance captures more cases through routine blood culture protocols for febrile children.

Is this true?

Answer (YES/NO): NO